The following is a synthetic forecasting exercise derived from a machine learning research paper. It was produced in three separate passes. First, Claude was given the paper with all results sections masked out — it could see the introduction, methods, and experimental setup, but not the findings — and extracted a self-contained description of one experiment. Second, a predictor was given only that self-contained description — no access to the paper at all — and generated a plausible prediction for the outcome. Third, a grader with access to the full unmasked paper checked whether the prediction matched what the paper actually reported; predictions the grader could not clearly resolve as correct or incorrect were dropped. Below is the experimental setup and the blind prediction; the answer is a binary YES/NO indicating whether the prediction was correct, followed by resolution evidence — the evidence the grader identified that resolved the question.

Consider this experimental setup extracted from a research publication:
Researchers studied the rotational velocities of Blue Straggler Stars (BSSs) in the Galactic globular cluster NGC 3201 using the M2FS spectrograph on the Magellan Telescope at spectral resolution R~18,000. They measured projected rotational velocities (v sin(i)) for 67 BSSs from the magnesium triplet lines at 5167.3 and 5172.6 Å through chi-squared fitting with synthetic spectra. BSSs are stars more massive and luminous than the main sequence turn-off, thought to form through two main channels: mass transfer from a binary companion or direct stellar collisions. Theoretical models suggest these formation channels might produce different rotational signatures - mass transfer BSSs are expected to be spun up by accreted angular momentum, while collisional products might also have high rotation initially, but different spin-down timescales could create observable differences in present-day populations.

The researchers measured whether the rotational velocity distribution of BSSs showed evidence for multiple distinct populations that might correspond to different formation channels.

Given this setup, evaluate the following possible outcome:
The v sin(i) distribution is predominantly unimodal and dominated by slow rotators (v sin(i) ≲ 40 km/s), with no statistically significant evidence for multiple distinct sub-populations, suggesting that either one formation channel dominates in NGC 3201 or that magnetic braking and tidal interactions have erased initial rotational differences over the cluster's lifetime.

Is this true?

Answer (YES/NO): YES